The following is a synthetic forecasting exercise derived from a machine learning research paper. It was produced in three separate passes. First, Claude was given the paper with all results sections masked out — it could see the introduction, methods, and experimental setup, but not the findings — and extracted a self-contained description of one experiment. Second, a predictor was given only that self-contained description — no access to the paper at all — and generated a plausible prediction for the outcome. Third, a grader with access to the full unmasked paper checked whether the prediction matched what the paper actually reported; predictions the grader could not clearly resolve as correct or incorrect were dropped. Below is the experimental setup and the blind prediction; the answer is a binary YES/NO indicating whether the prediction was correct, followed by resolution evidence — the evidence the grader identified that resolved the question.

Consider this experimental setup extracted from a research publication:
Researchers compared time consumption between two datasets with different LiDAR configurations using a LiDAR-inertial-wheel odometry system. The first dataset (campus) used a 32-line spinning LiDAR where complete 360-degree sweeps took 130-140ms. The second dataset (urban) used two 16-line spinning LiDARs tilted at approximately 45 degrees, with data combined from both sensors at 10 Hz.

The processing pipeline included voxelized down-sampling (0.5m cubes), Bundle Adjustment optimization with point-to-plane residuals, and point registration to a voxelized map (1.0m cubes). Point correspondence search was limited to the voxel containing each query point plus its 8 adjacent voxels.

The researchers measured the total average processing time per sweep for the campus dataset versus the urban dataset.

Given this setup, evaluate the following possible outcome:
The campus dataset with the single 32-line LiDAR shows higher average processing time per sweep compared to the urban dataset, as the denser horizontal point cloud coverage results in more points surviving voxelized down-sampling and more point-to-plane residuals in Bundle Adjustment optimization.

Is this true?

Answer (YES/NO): NO